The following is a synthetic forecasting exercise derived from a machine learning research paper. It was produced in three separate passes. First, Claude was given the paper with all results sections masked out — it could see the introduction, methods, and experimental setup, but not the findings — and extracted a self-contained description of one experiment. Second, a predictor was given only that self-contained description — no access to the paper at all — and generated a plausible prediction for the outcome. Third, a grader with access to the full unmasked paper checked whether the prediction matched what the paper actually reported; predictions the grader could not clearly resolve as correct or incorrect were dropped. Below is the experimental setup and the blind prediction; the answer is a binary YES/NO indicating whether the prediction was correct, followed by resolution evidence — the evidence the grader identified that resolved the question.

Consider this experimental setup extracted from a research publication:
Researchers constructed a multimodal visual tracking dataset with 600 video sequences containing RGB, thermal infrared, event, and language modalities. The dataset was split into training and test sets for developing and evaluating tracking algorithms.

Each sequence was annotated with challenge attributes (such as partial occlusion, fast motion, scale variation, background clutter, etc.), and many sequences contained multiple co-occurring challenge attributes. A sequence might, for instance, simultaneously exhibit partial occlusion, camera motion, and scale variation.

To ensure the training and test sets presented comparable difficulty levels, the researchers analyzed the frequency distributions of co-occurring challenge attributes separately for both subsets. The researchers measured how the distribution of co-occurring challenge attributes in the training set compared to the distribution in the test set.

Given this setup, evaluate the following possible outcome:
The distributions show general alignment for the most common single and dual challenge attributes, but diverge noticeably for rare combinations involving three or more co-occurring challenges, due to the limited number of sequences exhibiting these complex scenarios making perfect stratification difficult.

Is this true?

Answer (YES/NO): NO